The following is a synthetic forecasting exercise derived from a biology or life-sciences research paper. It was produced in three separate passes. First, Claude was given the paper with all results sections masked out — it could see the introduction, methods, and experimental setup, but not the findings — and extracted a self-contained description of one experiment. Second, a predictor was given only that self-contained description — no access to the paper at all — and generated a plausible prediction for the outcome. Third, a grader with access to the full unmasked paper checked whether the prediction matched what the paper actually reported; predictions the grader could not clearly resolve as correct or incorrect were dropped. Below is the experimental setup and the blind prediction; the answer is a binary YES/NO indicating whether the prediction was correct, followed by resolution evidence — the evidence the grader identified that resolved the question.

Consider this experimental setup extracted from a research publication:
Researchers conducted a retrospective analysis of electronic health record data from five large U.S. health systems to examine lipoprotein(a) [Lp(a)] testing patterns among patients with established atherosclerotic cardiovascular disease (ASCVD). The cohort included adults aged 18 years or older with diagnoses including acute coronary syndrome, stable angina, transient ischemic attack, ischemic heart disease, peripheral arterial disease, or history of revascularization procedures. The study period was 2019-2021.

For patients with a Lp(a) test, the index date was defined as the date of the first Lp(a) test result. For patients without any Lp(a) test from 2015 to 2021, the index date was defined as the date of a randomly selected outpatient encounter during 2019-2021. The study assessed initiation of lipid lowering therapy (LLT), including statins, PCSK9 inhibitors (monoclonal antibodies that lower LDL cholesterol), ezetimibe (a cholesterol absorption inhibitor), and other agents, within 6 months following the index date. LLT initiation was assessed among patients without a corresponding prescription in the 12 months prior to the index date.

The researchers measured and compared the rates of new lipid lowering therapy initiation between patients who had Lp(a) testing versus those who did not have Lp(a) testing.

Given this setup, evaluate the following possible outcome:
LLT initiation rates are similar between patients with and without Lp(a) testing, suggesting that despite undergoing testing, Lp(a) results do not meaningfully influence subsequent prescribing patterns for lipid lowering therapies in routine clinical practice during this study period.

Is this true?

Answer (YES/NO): NO